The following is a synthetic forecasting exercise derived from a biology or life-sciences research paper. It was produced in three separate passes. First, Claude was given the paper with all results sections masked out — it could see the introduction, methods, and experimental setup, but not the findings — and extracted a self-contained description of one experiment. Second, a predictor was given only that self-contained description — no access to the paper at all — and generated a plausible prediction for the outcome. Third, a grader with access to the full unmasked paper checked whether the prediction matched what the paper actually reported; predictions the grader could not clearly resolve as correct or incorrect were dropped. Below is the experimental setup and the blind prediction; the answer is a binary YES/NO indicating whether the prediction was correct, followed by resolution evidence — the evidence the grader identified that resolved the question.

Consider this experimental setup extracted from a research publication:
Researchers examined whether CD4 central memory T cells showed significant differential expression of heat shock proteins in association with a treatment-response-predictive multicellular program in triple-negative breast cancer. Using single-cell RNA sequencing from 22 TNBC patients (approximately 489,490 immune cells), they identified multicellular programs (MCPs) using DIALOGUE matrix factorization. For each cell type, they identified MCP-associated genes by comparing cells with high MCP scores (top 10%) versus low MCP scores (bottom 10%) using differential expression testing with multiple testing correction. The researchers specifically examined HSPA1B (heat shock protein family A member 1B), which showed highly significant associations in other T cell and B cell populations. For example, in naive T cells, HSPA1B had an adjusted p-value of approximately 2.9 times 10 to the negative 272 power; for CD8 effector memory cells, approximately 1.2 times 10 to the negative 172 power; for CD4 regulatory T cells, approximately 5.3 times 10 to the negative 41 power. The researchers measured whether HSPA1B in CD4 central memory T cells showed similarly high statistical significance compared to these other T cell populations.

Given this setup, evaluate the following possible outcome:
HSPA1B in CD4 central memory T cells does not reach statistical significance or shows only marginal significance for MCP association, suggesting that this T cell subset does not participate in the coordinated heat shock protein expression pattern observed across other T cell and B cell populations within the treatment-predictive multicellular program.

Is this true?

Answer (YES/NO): YES